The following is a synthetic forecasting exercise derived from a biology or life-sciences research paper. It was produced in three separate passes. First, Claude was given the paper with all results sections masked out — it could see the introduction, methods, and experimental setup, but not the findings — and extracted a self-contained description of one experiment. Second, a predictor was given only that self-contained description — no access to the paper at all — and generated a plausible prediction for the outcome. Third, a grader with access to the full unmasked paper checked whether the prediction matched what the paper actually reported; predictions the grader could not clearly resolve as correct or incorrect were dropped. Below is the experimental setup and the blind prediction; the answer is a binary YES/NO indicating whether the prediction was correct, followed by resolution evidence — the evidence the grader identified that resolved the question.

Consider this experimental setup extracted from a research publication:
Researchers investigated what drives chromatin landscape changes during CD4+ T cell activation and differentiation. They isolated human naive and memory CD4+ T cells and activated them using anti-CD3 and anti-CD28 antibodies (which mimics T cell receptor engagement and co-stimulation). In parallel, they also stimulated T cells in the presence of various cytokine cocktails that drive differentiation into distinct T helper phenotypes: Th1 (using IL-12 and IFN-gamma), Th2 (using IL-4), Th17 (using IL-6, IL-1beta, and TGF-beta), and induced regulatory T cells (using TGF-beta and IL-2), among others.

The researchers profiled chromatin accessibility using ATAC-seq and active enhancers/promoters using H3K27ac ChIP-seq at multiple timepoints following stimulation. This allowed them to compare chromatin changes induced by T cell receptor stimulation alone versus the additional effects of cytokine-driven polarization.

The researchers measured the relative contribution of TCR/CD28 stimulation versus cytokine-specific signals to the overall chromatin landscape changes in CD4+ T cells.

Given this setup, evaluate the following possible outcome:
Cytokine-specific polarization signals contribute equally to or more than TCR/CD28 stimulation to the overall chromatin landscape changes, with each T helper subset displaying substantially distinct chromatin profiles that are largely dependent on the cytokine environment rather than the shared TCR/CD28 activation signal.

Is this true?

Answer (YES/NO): NO